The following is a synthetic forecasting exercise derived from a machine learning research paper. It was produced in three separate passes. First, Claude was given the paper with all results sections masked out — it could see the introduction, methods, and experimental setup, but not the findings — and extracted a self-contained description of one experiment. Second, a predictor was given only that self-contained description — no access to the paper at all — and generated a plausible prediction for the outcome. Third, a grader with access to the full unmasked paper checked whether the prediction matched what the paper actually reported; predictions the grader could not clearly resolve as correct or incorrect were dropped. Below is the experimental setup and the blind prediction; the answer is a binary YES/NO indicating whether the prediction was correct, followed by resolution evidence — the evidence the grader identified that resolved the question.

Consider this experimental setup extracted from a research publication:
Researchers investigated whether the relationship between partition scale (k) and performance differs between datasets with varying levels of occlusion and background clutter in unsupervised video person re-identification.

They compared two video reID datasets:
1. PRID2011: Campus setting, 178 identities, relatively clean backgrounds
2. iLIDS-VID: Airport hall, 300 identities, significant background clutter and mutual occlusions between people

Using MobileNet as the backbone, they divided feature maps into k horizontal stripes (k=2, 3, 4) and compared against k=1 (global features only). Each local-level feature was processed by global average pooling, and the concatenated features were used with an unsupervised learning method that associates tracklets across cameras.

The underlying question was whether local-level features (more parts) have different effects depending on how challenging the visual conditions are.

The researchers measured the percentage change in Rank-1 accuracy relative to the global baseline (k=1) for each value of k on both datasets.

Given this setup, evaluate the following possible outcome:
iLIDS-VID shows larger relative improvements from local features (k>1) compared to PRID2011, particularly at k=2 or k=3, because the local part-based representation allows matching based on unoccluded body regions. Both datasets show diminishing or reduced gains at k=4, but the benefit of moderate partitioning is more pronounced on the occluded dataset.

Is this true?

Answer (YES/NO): NO